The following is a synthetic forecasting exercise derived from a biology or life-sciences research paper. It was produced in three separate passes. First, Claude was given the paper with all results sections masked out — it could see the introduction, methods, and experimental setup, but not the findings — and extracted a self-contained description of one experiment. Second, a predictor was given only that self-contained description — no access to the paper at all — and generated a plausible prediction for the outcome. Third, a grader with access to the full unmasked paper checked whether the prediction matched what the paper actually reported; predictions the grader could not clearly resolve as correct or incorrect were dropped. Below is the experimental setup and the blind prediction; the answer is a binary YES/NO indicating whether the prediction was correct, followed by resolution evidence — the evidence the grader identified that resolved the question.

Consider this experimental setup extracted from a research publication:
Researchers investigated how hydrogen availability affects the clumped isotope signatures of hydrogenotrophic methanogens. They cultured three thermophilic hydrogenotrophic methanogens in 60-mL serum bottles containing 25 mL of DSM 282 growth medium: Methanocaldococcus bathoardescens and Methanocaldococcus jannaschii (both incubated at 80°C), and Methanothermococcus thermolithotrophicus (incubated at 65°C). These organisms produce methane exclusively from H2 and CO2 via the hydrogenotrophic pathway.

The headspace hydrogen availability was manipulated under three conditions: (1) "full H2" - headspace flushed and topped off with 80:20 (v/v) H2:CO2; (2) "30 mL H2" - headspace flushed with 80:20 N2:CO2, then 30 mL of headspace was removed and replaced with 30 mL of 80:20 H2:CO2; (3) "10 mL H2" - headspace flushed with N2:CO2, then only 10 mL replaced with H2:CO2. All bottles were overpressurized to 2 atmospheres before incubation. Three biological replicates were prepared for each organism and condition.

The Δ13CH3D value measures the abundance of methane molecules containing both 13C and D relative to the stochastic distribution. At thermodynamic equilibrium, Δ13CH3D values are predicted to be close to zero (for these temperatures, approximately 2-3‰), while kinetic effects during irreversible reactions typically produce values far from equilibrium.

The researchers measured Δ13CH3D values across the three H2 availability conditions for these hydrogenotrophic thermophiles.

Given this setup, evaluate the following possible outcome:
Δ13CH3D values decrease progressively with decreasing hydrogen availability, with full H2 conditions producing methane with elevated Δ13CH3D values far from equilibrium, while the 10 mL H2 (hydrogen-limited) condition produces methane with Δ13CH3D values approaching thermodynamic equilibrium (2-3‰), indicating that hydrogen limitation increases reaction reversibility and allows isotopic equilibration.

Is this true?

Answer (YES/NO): NO